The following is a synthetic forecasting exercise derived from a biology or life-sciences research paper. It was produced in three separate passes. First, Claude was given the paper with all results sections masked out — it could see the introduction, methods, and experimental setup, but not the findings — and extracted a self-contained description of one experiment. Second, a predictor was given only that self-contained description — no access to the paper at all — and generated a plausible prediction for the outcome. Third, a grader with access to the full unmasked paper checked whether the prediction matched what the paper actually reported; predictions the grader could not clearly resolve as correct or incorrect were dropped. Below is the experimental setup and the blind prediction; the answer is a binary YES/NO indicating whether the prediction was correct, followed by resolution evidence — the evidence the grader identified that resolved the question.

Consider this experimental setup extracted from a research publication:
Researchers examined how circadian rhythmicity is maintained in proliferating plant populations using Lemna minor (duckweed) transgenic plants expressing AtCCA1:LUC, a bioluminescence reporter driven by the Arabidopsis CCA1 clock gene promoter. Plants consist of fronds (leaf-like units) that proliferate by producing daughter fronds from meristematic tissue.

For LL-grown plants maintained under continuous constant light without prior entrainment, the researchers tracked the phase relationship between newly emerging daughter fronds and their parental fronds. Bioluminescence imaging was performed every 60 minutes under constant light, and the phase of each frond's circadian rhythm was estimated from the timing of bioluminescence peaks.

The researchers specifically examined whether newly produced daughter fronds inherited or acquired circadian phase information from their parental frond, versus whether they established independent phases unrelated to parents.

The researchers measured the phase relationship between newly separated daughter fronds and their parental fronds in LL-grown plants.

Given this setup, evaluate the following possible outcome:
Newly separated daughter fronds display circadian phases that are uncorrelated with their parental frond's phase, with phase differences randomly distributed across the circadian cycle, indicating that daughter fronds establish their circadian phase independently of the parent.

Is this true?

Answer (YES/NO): NO